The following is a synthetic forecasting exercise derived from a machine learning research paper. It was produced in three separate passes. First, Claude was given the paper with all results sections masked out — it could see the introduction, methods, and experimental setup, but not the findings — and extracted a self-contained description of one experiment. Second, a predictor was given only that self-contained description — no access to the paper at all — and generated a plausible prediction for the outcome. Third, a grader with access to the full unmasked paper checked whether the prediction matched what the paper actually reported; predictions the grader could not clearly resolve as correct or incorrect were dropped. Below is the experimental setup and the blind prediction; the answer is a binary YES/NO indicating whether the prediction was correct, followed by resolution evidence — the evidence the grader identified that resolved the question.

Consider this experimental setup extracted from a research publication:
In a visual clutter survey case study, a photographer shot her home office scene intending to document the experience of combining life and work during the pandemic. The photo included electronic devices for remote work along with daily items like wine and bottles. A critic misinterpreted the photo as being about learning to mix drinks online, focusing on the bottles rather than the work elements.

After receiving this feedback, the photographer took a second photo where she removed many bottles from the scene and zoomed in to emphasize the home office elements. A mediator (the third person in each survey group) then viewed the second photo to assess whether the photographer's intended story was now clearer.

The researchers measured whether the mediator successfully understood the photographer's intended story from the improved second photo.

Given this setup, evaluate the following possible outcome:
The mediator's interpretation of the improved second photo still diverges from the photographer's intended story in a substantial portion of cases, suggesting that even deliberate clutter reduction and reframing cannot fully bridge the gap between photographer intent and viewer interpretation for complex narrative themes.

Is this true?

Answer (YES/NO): NO